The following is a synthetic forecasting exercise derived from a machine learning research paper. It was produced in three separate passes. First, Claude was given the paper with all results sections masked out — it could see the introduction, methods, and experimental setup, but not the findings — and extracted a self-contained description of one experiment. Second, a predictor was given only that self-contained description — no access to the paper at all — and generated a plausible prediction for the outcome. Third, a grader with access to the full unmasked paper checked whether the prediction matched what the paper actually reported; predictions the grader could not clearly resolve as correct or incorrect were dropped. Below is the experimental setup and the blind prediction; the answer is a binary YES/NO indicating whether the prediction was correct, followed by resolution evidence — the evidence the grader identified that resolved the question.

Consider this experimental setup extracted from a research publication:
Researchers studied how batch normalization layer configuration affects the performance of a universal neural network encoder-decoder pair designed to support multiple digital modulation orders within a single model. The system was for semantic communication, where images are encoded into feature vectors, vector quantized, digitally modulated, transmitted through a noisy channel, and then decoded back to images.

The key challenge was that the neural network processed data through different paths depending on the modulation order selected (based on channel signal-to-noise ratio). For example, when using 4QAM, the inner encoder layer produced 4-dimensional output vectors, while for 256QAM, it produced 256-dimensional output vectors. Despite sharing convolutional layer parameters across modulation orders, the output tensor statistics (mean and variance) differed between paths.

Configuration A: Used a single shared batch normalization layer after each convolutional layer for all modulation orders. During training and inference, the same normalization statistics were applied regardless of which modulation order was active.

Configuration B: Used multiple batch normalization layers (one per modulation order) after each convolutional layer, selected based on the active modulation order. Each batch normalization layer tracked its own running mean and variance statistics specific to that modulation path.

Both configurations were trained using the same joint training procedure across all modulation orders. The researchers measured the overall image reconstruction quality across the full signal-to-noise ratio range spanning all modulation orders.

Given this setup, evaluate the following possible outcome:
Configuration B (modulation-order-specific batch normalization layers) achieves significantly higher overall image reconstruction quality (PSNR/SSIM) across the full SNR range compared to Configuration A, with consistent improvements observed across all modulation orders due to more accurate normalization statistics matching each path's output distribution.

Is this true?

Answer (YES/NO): NO